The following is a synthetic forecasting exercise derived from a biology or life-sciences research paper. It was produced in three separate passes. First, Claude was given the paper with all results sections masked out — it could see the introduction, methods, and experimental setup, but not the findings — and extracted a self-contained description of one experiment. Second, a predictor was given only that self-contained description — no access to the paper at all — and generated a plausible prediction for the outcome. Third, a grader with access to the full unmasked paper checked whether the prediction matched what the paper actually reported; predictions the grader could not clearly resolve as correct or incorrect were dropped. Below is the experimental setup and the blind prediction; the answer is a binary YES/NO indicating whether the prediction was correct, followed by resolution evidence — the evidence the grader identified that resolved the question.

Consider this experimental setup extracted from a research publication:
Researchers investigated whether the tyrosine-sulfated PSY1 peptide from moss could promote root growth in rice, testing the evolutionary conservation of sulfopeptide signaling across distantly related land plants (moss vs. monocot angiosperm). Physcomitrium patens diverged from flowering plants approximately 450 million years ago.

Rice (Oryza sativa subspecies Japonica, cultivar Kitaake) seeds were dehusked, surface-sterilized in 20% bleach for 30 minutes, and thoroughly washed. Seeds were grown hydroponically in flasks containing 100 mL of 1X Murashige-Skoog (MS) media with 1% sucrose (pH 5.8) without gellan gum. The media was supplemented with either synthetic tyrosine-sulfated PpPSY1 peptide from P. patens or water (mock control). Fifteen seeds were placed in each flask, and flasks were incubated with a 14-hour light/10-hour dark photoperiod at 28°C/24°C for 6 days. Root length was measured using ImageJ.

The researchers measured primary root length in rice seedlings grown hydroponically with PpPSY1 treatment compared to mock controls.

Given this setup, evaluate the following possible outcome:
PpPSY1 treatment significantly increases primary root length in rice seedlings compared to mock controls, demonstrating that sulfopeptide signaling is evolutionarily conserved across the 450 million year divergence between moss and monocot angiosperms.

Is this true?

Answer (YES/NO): YES